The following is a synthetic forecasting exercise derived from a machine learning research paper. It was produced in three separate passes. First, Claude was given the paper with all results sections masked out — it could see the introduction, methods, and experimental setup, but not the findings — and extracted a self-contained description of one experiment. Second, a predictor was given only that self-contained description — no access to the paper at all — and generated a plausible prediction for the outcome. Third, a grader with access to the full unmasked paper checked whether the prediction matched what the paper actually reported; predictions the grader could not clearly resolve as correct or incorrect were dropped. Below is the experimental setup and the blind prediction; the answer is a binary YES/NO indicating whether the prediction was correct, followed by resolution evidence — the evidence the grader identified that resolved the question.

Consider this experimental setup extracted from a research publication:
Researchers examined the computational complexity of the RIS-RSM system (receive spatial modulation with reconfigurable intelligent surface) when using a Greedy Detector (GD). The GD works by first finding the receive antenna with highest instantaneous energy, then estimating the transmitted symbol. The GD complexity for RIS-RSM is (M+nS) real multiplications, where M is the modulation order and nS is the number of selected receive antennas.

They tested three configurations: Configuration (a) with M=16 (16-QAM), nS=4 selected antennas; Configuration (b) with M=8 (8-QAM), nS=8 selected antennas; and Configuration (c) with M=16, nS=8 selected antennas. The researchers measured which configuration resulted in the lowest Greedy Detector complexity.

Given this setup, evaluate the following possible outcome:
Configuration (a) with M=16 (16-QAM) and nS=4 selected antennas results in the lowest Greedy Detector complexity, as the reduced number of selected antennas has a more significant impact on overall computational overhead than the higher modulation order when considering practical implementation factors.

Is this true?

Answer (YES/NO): NO